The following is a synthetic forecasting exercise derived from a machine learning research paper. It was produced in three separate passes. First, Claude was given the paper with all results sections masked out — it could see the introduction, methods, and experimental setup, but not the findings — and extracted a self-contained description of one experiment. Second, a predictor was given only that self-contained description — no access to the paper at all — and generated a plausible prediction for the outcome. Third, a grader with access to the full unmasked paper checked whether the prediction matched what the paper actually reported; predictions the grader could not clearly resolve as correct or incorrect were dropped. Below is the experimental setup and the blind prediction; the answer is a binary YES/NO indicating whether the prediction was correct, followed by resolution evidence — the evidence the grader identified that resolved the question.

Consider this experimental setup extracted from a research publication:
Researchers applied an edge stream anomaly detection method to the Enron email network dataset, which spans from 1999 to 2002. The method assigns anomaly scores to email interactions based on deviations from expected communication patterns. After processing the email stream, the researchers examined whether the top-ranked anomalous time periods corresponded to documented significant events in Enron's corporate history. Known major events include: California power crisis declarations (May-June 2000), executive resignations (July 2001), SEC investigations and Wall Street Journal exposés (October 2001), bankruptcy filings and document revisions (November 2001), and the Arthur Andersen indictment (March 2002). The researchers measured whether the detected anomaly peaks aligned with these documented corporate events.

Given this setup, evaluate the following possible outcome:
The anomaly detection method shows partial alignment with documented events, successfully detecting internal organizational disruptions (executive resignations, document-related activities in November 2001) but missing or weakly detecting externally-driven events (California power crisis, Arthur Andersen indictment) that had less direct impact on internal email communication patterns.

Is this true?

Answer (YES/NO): NO